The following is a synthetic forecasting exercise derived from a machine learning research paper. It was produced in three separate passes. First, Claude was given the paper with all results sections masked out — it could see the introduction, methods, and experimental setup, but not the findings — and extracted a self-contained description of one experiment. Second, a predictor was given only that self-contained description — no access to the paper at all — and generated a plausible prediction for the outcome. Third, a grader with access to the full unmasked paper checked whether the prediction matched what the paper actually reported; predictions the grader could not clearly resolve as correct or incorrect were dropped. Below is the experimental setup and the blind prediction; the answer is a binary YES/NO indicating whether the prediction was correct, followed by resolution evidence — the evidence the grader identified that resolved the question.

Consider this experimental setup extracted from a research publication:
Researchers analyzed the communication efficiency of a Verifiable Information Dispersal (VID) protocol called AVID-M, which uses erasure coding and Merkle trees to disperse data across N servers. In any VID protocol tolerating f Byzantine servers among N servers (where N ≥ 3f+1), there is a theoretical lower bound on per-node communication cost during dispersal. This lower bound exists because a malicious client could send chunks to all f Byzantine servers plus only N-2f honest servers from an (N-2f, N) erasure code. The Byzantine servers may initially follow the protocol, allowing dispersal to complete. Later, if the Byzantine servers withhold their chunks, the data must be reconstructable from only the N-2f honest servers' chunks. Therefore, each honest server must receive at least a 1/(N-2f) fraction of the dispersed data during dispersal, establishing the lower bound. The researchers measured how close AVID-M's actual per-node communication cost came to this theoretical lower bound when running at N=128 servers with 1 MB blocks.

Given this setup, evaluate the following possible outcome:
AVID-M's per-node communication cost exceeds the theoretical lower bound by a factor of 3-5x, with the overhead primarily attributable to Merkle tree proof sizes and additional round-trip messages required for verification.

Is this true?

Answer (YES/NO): NO